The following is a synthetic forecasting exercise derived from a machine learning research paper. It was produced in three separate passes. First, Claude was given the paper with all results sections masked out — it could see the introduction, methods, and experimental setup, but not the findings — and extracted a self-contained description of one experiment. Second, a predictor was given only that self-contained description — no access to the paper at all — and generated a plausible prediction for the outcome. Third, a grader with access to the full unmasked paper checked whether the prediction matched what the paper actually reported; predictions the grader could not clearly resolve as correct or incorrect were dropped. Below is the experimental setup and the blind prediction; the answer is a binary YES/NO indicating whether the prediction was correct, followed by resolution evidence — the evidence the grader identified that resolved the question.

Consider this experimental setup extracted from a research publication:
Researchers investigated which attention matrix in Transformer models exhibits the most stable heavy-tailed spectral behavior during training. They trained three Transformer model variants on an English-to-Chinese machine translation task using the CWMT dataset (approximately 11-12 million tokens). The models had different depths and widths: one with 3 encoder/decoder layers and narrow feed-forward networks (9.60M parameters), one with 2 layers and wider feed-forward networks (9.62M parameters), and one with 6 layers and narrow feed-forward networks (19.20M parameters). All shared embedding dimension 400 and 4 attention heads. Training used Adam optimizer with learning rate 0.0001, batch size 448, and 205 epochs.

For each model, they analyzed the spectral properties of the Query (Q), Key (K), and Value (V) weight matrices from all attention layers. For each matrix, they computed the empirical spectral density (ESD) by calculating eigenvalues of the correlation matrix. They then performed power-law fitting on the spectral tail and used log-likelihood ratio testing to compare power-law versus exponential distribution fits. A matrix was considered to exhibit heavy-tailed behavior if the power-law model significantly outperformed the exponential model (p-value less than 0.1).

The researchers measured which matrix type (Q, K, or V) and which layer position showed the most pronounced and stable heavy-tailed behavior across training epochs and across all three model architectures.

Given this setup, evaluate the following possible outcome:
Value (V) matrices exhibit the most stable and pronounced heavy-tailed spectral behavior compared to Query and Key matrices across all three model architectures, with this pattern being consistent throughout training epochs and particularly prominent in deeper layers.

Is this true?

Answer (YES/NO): NO